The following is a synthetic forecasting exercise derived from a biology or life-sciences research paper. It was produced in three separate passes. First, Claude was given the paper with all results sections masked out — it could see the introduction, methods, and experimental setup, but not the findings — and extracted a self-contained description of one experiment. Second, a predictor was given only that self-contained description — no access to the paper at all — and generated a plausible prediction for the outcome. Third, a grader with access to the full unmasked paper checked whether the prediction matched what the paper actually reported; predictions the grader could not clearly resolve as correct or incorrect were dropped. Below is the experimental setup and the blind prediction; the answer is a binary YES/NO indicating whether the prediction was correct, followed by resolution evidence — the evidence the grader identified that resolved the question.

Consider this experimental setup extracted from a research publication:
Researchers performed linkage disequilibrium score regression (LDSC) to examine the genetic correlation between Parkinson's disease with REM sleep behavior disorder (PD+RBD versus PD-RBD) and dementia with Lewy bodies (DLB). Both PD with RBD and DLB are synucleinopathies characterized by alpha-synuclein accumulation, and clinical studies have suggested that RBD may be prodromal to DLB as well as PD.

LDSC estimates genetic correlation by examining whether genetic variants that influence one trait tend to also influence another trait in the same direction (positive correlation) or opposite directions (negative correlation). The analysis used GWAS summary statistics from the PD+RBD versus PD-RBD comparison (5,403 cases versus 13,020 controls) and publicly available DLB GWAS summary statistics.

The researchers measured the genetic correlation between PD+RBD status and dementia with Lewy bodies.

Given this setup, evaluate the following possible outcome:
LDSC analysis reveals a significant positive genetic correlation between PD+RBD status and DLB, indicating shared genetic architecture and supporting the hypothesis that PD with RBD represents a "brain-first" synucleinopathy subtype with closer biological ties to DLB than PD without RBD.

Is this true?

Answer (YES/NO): NO